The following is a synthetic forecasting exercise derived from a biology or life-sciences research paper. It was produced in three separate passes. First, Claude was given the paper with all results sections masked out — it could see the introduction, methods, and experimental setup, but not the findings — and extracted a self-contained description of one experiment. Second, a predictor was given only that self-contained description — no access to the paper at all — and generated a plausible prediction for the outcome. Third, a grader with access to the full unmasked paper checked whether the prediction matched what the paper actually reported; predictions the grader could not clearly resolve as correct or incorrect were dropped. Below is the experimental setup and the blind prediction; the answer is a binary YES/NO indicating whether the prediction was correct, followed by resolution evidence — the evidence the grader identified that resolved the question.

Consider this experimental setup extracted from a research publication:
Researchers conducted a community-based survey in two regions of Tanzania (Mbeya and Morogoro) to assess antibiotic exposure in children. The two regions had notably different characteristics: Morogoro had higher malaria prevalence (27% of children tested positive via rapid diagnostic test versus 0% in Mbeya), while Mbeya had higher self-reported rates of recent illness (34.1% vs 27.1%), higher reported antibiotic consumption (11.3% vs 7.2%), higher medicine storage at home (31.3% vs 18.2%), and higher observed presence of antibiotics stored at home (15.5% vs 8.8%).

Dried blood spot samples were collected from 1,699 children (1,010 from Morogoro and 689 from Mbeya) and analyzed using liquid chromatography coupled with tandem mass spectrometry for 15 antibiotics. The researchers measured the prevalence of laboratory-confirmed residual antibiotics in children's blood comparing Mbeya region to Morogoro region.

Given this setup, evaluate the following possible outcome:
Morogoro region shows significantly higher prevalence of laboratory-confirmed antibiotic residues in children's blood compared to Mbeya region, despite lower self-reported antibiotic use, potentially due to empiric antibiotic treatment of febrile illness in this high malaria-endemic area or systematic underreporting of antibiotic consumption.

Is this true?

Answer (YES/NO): NO